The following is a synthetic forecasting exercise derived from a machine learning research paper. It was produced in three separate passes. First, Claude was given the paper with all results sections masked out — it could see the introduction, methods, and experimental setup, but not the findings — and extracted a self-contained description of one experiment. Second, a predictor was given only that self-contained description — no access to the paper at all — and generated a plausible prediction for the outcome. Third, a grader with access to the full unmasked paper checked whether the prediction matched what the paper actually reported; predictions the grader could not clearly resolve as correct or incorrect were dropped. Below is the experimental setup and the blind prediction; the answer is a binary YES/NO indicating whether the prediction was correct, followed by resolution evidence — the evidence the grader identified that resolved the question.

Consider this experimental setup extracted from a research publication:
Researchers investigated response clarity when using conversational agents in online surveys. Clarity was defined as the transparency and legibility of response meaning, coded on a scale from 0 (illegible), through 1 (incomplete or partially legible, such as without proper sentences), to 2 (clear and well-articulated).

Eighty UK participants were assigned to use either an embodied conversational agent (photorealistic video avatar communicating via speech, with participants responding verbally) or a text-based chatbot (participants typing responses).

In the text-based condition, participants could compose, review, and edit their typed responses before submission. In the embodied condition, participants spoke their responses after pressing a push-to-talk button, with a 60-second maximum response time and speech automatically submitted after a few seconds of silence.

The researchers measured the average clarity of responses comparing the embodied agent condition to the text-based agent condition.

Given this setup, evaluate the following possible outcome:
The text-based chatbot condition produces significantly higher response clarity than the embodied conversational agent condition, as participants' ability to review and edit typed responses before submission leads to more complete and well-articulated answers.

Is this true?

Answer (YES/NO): YES